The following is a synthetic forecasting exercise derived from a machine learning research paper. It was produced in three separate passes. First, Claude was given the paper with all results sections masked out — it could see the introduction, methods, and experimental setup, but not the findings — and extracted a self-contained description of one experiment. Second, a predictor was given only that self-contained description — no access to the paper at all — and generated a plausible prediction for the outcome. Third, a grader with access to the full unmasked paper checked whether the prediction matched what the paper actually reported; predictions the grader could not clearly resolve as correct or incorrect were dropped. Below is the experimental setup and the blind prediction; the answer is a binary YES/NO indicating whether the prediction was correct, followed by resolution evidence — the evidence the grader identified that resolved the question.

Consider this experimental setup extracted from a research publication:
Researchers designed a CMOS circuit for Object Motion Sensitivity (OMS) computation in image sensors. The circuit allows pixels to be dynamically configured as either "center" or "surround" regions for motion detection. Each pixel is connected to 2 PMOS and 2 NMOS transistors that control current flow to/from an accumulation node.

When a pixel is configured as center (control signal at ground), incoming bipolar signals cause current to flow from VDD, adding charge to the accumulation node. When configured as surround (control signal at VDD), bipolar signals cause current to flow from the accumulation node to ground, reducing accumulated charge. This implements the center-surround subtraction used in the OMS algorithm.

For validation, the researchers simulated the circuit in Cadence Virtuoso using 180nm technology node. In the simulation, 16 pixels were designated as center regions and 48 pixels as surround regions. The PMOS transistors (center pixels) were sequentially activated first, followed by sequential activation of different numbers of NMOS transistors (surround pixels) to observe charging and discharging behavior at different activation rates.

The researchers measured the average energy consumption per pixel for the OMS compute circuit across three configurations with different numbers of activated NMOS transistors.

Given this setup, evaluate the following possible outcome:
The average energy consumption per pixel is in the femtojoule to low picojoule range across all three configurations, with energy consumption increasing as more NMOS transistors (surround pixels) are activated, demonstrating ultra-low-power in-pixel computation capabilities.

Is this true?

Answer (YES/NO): NO